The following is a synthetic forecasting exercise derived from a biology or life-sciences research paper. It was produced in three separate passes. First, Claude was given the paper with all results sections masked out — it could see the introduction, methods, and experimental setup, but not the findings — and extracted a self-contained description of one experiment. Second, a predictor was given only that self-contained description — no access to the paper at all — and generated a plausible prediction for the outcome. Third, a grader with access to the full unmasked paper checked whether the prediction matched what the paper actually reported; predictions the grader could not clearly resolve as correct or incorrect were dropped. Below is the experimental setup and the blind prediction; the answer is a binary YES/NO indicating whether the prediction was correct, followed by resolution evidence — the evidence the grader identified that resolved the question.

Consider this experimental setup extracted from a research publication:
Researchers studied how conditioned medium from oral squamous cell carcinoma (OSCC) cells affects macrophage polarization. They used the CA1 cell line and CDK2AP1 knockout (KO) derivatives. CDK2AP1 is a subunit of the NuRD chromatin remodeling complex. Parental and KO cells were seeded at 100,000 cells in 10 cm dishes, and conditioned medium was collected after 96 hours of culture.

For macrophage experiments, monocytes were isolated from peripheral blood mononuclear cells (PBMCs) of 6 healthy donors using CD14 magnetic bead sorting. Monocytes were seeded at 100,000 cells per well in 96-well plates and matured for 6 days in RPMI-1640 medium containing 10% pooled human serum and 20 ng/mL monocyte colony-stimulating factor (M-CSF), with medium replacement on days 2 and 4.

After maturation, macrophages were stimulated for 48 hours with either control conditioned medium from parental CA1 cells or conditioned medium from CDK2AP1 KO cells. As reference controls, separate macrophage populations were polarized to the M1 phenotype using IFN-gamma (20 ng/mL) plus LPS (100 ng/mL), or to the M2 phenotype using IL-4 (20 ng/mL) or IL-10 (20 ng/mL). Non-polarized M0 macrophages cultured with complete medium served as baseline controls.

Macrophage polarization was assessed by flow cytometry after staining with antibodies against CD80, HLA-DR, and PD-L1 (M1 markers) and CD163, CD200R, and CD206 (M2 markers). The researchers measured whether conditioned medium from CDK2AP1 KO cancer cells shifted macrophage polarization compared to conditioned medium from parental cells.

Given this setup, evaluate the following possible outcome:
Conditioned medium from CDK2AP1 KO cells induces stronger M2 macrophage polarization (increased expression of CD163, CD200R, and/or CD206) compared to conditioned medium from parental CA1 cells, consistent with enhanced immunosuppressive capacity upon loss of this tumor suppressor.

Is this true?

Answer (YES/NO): YES